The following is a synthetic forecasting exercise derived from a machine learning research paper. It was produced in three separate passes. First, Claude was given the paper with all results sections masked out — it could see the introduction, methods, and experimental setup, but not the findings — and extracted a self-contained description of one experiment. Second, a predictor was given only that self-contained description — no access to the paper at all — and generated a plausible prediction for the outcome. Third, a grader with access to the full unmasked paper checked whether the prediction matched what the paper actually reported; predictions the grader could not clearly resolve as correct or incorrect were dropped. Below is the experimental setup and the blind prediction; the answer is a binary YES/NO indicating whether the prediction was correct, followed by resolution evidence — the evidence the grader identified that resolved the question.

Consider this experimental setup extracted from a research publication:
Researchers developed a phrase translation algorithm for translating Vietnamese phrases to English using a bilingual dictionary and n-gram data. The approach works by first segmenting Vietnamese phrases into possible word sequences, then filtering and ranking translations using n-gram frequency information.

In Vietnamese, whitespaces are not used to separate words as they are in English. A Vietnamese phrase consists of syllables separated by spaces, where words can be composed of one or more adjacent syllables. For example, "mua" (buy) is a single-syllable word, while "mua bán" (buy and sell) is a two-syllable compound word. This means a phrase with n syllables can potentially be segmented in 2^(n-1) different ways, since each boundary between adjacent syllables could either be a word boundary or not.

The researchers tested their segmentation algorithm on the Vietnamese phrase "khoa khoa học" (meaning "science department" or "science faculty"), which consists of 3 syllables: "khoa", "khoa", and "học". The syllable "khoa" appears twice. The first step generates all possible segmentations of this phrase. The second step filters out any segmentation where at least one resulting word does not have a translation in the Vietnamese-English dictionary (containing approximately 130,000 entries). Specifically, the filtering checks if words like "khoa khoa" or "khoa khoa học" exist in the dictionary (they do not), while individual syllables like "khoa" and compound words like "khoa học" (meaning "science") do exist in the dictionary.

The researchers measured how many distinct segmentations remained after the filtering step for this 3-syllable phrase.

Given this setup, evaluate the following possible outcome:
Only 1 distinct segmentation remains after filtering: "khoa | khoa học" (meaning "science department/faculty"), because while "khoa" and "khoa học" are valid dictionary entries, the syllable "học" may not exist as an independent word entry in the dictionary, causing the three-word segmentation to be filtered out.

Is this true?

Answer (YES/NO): NO